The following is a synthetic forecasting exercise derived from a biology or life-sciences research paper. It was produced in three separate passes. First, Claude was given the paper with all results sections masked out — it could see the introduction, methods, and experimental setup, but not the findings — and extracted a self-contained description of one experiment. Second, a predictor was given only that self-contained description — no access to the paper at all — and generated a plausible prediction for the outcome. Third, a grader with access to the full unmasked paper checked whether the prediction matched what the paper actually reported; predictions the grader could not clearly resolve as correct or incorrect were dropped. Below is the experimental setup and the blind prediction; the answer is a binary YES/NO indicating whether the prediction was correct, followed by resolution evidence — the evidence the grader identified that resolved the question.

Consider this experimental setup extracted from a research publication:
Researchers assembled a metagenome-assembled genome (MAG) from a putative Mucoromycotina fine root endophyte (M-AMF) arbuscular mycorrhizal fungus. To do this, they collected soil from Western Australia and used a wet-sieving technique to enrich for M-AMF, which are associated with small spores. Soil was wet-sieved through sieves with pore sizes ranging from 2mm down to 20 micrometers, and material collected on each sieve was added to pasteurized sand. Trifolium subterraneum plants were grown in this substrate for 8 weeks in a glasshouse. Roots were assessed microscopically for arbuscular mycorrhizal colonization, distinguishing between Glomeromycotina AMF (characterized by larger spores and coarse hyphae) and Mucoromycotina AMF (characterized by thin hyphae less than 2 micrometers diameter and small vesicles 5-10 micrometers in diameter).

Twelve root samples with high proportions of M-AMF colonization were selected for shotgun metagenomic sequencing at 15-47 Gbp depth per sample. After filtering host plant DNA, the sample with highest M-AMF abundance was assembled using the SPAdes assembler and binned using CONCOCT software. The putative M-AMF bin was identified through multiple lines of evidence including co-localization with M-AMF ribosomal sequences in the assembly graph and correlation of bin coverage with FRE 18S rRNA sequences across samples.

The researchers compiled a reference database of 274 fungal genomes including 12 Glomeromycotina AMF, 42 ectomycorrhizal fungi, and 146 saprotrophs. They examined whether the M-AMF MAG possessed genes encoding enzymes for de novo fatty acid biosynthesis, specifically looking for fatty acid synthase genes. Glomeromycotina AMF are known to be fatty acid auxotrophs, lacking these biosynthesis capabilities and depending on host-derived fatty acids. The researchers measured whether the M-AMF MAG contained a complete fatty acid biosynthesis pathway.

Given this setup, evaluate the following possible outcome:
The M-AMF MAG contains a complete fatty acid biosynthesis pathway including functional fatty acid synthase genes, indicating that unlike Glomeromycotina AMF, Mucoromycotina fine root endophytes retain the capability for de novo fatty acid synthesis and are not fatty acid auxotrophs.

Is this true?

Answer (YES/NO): NO